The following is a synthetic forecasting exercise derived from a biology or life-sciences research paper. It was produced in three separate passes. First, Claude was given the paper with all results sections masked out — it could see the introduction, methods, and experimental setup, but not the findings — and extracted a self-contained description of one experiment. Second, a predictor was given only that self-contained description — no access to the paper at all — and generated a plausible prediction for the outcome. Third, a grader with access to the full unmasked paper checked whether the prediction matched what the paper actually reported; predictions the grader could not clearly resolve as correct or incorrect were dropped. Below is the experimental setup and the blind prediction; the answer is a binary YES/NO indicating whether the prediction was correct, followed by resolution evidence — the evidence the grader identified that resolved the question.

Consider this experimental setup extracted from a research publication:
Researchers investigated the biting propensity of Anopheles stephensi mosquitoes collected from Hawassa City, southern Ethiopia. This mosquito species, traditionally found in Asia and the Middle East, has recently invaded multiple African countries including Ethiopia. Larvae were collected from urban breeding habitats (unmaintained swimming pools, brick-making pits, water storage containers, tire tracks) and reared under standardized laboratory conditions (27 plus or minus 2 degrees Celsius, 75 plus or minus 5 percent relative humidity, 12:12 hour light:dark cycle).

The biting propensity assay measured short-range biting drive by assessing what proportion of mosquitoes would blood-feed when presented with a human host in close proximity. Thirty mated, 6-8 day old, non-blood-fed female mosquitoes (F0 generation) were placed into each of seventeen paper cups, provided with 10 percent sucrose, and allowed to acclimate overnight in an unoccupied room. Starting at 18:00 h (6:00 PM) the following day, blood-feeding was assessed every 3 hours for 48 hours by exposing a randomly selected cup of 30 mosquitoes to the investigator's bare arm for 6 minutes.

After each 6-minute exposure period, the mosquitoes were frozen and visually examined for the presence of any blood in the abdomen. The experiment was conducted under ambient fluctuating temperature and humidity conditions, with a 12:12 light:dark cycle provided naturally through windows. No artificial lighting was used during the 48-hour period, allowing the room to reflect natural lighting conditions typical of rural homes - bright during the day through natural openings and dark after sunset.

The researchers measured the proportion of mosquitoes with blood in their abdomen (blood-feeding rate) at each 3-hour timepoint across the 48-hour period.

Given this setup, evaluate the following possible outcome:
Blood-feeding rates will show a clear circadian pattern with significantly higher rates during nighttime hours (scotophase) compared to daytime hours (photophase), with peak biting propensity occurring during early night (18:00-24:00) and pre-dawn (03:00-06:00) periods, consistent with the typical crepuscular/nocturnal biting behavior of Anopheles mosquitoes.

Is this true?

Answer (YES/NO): NO